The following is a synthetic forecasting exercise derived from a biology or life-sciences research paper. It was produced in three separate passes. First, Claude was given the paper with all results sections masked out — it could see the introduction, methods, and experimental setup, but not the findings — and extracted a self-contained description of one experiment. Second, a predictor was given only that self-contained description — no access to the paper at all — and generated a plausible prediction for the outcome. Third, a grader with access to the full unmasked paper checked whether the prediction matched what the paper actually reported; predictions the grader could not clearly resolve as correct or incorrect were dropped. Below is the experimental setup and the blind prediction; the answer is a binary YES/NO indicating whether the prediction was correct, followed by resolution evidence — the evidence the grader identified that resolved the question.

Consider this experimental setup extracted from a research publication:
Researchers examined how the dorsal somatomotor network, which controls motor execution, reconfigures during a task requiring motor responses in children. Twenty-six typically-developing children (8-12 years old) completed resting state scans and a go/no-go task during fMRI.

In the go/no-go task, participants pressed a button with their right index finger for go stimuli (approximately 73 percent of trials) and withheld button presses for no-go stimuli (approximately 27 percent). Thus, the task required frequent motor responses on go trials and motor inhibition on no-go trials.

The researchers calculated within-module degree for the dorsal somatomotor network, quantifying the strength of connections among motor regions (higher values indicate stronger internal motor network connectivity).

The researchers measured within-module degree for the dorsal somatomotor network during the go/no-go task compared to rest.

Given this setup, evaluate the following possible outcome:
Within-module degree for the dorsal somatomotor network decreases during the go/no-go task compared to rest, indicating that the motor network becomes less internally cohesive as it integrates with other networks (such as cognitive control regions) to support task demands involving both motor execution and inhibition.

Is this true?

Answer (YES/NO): NO